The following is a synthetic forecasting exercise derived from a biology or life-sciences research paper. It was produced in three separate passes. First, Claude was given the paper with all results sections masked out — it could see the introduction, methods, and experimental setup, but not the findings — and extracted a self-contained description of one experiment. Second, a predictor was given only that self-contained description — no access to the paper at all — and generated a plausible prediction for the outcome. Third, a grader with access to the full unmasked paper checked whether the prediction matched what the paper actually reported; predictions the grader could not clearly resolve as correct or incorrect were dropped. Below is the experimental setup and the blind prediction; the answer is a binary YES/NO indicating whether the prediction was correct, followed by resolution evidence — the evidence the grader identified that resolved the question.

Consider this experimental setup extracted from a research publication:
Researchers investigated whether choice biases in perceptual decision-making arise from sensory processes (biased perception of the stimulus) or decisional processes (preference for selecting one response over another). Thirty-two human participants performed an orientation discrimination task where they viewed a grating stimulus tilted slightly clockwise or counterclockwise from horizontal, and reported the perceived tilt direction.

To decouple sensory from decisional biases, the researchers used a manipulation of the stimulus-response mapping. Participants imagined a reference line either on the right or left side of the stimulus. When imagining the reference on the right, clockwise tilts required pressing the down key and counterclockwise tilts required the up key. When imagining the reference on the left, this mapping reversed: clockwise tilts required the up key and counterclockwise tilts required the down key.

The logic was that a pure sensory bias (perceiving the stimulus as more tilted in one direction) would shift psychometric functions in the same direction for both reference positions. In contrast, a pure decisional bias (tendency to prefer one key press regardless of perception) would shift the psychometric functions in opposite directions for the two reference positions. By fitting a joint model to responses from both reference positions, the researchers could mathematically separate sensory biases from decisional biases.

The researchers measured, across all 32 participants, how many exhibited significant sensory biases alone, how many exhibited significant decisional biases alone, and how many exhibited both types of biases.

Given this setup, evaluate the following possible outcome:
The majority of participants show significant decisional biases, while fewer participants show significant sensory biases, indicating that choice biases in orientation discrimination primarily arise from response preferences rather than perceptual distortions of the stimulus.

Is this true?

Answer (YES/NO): NO